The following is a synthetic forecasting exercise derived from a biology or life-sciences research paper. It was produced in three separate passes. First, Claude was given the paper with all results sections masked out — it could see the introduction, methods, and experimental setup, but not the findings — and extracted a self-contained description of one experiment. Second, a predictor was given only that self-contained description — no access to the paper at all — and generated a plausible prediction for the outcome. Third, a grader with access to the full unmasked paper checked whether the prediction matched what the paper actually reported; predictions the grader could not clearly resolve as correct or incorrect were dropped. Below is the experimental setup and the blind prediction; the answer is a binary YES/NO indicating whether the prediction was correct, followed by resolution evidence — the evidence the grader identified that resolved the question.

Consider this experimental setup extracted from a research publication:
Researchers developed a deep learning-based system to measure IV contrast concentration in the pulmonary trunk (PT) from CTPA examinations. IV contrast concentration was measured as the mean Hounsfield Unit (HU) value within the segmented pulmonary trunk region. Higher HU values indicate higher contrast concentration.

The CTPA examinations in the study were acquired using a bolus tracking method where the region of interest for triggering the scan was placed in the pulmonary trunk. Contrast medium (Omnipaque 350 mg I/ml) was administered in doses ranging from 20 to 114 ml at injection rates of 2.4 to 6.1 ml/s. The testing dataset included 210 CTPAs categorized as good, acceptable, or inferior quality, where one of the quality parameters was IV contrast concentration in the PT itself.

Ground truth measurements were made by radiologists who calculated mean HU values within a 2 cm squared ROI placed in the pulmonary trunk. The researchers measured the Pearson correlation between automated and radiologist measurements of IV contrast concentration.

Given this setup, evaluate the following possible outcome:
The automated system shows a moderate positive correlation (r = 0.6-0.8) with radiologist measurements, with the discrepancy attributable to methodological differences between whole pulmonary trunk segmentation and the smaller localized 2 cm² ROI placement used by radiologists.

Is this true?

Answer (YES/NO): NO